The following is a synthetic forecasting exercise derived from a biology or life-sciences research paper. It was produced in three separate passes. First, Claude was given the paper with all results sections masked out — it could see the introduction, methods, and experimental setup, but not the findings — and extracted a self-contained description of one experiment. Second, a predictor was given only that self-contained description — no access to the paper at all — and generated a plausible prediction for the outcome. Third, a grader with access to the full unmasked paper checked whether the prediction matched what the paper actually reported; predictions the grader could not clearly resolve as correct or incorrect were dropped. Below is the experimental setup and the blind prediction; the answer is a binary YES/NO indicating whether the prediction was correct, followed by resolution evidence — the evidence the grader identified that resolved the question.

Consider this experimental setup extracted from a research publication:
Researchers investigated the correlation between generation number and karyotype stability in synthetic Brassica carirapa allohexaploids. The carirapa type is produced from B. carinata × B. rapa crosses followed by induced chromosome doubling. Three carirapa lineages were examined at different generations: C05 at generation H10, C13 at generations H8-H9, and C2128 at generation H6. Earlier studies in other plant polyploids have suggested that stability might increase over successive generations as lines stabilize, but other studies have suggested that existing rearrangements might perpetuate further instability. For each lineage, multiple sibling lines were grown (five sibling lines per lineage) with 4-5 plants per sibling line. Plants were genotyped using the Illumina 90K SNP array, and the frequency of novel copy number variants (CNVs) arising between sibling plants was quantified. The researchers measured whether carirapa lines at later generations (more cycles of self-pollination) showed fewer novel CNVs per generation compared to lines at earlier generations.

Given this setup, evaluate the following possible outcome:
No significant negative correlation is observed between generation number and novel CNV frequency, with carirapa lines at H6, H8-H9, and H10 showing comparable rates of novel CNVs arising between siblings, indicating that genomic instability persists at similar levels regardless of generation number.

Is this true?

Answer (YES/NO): NO